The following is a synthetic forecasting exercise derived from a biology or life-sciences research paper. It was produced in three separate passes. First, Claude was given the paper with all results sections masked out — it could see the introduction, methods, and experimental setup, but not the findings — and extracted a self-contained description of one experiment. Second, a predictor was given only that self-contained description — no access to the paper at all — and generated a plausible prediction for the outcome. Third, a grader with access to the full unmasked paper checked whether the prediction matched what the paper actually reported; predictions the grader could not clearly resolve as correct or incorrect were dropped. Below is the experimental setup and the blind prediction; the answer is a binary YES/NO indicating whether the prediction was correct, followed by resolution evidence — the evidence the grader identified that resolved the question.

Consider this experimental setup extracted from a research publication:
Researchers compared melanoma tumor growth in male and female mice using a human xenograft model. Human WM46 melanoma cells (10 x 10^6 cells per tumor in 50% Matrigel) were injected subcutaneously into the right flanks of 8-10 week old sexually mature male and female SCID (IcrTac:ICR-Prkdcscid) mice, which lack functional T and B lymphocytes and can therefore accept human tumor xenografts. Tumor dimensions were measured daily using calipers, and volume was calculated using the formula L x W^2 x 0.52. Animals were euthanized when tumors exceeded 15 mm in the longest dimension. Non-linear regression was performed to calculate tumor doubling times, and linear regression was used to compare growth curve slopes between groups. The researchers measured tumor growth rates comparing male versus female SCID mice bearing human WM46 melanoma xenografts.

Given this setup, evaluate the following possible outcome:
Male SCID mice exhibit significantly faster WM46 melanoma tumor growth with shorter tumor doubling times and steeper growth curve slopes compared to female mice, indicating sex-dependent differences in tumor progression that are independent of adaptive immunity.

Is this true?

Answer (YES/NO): YES